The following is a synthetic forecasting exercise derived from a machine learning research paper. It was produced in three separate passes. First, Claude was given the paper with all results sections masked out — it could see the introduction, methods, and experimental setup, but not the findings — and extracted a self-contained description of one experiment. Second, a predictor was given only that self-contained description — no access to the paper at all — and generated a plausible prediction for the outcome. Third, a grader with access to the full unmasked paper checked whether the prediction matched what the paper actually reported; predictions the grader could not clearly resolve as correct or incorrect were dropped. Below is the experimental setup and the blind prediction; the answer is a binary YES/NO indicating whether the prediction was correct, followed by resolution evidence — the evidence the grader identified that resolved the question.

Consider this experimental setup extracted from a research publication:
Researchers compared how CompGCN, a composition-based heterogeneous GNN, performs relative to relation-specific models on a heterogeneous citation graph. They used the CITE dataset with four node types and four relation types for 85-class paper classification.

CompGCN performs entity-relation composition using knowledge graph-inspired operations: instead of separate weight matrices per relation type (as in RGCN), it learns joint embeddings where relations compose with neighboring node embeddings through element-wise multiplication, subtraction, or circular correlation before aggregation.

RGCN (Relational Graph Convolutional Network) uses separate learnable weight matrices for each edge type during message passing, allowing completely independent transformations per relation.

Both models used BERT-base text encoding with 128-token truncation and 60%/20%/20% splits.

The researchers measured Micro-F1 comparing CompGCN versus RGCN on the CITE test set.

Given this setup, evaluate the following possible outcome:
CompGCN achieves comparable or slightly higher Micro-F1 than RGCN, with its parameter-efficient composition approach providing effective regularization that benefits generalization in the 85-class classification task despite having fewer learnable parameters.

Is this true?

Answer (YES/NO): NO